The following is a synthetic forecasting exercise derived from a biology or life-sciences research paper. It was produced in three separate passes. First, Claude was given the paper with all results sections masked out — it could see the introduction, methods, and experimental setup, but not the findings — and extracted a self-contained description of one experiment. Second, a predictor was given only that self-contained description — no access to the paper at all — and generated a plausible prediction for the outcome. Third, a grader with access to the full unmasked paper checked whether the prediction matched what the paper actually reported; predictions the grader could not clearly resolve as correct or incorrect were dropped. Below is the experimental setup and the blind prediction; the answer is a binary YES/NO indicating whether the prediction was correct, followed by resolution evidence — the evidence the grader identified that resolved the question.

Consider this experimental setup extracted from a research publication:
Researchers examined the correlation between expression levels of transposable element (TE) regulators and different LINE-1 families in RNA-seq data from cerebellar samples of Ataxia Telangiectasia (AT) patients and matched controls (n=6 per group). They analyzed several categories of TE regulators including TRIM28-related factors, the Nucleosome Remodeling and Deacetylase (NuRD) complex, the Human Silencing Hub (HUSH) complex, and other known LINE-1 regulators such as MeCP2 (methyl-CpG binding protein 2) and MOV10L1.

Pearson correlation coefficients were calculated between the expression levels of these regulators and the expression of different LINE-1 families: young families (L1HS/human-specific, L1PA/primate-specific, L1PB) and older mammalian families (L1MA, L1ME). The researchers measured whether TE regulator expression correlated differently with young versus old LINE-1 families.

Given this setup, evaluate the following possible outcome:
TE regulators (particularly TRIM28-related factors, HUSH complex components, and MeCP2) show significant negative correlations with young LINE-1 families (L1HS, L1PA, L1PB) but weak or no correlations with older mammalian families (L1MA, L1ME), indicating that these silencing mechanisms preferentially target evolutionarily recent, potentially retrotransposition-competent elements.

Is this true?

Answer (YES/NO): YES